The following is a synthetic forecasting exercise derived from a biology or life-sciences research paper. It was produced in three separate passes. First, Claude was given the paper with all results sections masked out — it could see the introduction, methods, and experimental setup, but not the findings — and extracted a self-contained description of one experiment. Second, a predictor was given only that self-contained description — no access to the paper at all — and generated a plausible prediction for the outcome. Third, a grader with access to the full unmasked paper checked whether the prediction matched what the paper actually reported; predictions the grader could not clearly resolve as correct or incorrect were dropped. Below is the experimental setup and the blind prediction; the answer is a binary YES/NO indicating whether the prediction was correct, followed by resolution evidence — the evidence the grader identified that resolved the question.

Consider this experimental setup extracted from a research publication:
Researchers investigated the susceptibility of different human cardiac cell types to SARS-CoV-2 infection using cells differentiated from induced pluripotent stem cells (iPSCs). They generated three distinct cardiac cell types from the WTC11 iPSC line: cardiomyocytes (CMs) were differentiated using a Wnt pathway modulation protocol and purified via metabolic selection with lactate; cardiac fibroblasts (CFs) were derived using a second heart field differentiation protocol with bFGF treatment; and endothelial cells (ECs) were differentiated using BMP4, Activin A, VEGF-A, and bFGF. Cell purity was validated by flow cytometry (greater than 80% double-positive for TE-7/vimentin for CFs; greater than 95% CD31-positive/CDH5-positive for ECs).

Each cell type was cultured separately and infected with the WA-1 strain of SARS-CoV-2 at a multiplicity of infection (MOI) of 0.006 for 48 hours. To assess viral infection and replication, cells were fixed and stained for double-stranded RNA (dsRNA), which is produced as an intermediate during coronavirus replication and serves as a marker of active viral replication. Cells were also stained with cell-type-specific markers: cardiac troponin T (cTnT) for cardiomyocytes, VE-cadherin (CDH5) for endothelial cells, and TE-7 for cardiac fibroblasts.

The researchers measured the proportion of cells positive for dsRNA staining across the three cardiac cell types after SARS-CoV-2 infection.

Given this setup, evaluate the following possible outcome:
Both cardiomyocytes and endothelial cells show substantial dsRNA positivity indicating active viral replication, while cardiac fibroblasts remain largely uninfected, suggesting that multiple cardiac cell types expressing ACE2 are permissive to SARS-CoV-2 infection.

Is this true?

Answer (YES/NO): NO